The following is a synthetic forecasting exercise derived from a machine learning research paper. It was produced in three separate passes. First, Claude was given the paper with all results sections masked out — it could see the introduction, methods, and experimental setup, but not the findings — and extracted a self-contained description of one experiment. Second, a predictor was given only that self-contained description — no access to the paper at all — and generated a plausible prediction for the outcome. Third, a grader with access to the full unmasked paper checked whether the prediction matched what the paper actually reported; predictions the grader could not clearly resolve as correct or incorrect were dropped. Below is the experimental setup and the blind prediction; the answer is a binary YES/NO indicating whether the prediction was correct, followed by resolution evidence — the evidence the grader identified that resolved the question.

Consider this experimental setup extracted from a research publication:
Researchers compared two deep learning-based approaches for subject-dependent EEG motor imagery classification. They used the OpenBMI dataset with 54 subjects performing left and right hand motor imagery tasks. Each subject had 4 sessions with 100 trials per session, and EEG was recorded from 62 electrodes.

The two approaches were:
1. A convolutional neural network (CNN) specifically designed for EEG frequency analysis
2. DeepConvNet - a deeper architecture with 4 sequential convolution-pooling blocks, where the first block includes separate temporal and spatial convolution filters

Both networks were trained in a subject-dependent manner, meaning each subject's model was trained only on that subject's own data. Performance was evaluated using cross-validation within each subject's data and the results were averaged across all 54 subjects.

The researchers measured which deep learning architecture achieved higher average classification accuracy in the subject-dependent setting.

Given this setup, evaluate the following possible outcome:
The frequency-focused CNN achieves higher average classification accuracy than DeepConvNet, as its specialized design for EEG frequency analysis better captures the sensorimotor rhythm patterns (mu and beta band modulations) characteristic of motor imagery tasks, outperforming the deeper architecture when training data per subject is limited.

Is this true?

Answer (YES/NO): YES